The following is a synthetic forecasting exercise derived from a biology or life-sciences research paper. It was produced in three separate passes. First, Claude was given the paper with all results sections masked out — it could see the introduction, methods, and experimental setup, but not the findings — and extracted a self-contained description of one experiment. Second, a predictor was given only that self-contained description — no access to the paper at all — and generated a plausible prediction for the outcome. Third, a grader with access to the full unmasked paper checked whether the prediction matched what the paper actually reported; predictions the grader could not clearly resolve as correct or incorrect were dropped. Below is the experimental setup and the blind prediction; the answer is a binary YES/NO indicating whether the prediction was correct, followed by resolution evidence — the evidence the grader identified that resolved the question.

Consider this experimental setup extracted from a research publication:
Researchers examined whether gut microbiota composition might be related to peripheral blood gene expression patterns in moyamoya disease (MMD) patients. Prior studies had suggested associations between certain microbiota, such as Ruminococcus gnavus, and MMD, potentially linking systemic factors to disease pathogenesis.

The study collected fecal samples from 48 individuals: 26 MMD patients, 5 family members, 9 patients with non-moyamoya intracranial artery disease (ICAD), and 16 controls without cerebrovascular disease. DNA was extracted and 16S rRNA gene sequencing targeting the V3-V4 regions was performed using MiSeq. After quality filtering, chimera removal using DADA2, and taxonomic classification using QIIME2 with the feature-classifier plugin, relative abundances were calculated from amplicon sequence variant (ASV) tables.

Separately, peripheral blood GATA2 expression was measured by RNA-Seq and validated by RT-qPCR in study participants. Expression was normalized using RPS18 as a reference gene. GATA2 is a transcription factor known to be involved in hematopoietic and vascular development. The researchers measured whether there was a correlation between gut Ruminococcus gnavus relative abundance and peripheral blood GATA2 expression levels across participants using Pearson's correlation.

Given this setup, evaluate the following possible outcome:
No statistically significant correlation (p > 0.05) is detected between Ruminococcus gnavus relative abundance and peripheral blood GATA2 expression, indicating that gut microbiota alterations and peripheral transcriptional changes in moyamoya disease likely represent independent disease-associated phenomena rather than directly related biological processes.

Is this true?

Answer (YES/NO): NO